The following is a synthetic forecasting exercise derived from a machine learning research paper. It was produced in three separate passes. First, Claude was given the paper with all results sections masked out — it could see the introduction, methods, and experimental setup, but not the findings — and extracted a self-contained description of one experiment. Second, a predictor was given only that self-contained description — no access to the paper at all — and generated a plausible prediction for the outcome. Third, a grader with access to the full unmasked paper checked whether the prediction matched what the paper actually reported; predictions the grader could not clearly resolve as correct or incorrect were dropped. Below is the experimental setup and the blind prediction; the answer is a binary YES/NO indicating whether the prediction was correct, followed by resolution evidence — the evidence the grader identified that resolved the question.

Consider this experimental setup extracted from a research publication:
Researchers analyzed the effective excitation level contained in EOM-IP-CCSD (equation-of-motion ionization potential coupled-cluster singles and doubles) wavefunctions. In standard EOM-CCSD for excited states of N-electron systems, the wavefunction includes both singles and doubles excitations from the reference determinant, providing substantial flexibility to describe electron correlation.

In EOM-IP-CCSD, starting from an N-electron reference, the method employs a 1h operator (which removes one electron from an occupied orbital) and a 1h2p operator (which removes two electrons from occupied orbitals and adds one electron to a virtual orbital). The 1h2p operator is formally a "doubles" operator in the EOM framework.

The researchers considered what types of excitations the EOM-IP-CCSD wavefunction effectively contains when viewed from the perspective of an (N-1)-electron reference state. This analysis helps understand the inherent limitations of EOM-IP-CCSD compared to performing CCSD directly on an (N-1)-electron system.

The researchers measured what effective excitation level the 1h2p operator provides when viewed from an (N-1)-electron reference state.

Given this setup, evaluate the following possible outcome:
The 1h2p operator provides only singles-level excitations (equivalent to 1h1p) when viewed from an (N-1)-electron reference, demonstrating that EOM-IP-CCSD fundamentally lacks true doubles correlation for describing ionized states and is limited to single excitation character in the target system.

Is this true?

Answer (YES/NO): YES